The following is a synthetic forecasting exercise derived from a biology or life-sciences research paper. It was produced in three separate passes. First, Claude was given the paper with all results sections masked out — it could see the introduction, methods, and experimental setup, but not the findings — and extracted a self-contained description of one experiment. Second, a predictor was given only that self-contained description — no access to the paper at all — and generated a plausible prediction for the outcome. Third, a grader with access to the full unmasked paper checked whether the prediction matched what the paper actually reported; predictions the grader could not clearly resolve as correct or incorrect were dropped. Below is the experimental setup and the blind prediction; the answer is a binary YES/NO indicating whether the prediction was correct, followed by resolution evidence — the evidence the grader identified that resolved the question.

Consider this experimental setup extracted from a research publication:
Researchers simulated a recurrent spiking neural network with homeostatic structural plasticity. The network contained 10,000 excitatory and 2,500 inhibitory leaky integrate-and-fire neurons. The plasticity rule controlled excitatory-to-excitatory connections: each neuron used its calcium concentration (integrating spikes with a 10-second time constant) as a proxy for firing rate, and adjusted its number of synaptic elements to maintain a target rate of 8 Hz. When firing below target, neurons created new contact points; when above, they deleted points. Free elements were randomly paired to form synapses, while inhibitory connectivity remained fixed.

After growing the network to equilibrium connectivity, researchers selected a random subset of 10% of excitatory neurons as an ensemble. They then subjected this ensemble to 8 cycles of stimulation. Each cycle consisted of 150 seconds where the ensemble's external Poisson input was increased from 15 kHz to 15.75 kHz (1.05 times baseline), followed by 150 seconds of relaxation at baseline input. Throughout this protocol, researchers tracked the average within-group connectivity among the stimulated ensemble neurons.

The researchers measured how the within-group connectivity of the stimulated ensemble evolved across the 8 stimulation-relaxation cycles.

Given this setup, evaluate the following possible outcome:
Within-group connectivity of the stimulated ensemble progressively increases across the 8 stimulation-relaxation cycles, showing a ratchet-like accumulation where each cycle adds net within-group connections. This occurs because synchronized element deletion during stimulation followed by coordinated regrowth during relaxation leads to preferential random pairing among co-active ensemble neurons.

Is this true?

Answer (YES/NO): YES